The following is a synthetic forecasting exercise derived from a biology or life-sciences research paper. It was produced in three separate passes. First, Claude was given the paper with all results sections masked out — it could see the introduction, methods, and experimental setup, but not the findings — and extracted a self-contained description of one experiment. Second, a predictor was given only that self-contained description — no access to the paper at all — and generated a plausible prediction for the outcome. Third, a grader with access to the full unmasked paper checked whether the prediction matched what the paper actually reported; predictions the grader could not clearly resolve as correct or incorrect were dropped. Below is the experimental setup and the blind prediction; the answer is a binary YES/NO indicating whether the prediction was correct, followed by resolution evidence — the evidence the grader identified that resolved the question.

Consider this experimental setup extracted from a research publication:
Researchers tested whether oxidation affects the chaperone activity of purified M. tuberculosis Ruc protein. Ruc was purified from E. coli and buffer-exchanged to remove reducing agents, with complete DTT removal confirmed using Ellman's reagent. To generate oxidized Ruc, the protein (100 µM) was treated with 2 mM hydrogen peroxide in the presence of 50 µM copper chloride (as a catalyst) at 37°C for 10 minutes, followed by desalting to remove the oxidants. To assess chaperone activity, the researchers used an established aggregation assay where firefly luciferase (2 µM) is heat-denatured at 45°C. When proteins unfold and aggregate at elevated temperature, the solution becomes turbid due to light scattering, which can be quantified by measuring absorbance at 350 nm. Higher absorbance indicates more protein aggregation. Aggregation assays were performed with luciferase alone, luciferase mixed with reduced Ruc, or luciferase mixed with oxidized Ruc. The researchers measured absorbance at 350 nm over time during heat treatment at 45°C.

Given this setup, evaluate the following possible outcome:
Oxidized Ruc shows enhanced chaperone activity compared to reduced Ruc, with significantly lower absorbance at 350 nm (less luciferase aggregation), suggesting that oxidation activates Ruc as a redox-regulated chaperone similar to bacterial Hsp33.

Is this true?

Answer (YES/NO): YES